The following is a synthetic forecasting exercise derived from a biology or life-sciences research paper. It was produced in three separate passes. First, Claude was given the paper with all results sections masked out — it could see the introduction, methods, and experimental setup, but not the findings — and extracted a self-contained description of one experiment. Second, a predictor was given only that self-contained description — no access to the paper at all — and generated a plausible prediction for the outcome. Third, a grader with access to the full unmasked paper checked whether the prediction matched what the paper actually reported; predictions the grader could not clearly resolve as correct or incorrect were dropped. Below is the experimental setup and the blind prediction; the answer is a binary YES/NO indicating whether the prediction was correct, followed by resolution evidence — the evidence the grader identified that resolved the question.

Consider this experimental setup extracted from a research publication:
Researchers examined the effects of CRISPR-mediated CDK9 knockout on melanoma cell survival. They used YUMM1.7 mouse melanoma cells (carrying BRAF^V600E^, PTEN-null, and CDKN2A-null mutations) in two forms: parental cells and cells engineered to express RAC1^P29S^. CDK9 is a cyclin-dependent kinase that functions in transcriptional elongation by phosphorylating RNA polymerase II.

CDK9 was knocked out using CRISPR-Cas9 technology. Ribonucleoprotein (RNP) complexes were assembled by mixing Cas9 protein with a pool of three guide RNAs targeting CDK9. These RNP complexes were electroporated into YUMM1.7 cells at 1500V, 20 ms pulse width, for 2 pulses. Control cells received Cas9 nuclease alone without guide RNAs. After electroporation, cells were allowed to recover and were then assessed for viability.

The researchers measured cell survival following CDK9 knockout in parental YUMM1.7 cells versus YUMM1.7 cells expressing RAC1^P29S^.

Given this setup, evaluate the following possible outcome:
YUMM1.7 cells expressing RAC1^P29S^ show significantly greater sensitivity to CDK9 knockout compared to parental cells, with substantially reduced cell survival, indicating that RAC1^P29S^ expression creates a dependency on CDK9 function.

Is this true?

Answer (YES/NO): YES